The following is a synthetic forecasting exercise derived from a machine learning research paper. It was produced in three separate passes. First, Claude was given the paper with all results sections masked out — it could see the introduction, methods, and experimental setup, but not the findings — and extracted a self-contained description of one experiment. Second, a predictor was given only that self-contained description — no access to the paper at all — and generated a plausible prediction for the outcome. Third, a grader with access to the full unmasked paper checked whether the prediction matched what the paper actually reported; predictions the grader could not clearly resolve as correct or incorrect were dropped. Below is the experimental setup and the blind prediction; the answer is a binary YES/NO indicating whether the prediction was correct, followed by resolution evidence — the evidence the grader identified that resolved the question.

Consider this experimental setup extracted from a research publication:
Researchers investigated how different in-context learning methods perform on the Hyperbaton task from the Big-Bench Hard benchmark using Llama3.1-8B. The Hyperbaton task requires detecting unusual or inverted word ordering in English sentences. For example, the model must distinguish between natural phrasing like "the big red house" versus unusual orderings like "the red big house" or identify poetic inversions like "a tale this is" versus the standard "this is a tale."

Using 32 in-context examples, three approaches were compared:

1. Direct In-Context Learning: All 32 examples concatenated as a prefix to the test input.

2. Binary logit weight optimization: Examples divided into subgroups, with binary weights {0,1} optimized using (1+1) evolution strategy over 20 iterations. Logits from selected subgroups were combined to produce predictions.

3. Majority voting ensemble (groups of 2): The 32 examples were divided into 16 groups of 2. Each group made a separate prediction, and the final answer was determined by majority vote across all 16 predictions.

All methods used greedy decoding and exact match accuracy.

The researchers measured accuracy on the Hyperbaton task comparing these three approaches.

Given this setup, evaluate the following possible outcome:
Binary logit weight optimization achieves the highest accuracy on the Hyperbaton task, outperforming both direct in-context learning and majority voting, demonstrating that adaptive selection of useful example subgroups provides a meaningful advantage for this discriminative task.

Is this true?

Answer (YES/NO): NO